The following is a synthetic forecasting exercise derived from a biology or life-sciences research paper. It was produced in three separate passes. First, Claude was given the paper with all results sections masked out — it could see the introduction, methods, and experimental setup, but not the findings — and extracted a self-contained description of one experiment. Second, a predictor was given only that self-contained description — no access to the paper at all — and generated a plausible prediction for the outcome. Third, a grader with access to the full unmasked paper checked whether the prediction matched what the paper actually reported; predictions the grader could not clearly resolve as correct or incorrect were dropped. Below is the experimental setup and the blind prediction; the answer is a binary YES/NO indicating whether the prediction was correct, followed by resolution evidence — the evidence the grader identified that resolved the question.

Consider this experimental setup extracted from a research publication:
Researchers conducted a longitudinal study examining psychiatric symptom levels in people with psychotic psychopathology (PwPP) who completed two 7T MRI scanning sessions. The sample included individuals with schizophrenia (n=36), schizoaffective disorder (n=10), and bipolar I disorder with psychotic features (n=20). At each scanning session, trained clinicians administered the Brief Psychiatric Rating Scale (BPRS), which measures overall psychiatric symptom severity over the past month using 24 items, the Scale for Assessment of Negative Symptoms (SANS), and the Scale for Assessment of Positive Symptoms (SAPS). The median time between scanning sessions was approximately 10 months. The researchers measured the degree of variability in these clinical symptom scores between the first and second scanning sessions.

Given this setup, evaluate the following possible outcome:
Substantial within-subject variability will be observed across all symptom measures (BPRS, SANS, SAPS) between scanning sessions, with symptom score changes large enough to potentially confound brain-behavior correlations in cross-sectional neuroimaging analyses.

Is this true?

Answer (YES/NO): NO